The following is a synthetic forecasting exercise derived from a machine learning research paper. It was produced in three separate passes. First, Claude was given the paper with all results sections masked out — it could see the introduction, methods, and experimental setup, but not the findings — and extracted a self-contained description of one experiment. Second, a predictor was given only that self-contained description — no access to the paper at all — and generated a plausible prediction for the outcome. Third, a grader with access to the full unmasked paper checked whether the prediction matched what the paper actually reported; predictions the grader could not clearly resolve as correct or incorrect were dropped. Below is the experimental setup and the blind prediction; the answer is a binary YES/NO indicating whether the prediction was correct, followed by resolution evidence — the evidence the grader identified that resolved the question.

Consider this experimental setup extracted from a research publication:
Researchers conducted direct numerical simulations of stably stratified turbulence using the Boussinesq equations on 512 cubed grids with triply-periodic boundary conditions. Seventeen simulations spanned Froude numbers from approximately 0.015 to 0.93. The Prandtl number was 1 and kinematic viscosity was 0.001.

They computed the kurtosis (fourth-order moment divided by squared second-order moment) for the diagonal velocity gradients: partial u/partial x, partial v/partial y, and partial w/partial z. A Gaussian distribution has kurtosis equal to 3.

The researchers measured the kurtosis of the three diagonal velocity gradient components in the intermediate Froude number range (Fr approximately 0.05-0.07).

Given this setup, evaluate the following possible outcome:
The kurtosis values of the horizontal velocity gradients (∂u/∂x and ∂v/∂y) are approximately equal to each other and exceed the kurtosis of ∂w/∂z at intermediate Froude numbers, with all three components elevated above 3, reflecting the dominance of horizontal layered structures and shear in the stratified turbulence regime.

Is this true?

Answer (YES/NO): NO